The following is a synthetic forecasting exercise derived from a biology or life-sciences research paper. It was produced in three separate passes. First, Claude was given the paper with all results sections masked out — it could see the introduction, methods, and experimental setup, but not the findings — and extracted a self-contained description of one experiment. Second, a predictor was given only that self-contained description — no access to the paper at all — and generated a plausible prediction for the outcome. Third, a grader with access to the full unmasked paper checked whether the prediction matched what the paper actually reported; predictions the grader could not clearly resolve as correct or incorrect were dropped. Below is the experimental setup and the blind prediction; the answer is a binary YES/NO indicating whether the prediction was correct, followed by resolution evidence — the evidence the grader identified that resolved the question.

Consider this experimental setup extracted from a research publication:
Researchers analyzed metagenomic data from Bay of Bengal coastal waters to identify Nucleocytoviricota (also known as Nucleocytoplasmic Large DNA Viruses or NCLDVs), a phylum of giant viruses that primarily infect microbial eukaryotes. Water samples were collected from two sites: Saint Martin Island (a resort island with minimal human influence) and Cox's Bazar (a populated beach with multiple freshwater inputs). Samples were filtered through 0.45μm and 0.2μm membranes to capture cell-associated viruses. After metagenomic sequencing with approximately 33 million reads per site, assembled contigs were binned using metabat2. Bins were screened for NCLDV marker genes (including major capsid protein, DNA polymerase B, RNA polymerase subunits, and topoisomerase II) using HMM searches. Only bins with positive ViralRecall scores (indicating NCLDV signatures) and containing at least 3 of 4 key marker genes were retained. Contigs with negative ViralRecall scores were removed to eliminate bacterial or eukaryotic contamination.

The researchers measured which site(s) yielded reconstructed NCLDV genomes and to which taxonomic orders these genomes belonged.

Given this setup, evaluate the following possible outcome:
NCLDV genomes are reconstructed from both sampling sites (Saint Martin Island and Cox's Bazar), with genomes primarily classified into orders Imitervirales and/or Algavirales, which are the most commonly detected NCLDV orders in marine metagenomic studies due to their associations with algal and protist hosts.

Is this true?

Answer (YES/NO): NO